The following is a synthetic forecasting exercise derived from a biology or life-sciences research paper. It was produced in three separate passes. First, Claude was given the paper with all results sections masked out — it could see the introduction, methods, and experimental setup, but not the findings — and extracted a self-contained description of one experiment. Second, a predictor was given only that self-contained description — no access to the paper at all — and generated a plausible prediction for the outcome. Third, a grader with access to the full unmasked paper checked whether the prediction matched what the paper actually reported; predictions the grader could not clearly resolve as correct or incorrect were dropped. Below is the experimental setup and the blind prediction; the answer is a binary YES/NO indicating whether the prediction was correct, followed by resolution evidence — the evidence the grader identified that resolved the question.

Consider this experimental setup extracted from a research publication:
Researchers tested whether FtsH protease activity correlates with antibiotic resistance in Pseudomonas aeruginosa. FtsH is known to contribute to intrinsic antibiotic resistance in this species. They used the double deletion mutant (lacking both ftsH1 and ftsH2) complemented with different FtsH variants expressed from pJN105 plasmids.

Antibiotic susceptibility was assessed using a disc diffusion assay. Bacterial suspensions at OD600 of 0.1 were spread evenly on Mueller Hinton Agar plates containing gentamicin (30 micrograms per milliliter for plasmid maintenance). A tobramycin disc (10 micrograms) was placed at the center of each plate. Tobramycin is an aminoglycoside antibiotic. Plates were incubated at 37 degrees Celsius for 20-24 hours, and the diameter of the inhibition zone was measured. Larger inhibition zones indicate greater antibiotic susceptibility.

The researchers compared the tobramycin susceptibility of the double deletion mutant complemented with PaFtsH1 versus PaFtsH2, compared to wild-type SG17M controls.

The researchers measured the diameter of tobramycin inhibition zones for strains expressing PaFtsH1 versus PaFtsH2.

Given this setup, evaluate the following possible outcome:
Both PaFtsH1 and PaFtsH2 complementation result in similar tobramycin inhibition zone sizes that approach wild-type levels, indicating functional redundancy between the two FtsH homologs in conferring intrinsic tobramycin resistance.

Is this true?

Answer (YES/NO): NO